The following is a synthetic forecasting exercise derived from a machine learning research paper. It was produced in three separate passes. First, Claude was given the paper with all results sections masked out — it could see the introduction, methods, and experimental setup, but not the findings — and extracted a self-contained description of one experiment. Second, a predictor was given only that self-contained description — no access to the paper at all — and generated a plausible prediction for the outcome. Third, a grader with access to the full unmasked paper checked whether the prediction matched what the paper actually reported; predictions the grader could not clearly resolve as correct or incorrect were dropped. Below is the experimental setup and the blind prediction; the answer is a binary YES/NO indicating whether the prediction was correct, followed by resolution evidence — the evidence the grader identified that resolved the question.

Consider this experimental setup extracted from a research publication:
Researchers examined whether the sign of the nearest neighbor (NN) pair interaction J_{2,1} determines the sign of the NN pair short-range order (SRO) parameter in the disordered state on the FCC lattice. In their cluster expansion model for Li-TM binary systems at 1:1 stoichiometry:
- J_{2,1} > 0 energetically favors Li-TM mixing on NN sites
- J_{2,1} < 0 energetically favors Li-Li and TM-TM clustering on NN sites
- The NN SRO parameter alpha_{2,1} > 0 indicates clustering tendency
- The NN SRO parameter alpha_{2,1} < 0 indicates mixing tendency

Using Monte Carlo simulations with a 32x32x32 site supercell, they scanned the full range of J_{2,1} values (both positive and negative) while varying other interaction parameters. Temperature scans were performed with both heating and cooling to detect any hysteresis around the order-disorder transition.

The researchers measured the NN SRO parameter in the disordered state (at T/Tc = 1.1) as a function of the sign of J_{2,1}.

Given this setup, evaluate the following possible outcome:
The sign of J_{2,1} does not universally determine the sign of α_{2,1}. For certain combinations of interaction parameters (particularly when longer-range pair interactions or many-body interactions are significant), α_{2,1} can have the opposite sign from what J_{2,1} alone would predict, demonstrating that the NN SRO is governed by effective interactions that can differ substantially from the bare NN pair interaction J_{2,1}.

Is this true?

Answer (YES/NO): NO